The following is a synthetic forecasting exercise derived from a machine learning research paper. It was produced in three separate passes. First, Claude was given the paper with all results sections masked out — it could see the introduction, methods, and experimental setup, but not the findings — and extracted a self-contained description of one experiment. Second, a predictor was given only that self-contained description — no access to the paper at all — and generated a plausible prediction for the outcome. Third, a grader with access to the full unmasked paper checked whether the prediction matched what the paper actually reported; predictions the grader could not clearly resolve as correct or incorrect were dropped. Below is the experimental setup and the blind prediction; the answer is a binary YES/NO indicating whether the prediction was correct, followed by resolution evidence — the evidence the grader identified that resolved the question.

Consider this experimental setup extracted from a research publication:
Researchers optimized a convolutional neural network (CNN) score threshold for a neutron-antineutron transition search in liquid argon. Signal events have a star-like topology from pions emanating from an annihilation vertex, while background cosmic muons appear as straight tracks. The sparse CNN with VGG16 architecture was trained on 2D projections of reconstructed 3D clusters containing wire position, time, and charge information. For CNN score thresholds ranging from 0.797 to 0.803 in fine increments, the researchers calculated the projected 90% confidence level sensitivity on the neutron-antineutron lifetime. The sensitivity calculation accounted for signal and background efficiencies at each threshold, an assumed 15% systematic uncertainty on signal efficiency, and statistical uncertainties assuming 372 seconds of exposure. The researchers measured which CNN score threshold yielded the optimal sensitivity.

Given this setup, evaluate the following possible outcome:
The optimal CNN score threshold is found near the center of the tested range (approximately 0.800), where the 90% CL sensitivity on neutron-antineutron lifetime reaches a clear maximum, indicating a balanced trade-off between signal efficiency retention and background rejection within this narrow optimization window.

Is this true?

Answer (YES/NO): YES